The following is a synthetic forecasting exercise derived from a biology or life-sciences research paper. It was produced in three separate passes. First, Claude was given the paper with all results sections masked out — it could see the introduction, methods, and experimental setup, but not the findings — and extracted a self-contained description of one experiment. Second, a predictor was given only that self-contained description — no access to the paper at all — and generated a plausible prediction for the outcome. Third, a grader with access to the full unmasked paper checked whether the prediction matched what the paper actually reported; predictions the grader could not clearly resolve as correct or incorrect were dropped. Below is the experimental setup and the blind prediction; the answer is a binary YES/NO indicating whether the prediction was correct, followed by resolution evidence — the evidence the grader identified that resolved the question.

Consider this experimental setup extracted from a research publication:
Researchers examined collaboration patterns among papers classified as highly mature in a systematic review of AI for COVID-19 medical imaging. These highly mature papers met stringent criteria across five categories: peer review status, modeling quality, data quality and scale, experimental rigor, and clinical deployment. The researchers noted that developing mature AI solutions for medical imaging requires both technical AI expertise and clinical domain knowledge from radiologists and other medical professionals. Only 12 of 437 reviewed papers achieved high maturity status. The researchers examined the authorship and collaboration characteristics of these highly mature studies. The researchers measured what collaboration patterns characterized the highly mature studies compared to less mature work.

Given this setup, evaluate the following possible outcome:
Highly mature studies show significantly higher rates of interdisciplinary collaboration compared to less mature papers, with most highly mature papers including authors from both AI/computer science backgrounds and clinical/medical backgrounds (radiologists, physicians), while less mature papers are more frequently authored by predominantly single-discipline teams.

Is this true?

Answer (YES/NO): YES